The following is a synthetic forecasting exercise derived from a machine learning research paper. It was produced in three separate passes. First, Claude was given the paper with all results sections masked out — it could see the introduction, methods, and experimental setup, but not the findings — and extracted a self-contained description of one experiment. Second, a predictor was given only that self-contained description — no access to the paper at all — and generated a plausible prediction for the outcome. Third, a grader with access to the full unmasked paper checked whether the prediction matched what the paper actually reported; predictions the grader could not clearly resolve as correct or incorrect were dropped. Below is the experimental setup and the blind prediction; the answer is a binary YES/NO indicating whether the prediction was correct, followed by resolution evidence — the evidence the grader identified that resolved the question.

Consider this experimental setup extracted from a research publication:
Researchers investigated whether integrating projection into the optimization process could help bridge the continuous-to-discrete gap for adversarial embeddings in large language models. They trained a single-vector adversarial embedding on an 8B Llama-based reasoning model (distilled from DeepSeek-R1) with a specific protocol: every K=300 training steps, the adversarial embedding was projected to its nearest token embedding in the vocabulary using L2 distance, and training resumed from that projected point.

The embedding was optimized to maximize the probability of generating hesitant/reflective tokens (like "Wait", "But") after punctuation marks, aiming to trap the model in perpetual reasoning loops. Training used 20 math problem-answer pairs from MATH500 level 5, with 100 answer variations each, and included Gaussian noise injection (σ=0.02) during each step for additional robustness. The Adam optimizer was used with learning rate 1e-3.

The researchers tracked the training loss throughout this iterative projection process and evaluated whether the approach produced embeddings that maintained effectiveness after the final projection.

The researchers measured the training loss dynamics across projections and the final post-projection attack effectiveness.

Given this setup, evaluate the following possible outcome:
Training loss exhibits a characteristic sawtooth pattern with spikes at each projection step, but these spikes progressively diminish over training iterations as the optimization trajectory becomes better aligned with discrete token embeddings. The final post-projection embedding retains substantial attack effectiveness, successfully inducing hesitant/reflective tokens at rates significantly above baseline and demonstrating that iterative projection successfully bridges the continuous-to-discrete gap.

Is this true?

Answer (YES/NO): NO